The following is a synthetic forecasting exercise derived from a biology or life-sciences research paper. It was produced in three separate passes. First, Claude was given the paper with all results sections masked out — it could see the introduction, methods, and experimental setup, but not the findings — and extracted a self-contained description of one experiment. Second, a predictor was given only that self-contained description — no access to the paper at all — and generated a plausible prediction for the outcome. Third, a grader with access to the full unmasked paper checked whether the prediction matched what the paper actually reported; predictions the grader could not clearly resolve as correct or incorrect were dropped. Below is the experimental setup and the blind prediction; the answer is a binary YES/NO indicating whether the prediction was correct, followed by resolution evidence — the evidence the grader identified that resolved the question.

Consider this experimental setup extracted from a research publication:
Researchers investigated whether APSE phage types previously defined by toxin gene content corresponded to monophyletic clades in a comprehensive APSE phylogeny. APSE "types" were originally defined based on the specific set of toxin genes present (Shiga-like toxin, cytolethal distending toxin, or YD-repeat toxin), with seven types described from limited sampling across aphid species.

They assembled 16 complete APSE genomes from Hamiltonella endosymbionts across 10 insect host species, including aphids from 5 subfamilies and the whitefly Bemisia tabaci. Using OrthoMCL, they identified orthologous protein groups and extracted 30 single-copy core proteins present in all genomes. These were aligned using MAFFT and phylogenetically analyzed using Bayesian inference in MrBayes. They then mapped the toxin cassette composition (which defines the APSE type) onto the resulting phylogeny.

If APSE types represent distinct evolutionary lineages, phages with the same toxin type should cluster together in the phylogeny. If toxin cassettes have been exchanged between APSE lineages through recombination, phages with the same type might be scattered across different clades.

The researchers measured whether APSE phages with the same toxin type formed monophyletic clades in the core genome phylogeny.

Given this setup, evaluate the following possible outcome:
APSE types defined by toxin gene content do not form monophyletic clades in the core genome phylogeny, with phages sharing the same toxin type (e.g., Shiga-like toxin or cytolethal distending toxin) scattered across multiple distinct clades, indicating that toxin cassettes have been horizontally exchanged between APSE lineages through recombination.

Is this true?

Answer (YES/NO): YES